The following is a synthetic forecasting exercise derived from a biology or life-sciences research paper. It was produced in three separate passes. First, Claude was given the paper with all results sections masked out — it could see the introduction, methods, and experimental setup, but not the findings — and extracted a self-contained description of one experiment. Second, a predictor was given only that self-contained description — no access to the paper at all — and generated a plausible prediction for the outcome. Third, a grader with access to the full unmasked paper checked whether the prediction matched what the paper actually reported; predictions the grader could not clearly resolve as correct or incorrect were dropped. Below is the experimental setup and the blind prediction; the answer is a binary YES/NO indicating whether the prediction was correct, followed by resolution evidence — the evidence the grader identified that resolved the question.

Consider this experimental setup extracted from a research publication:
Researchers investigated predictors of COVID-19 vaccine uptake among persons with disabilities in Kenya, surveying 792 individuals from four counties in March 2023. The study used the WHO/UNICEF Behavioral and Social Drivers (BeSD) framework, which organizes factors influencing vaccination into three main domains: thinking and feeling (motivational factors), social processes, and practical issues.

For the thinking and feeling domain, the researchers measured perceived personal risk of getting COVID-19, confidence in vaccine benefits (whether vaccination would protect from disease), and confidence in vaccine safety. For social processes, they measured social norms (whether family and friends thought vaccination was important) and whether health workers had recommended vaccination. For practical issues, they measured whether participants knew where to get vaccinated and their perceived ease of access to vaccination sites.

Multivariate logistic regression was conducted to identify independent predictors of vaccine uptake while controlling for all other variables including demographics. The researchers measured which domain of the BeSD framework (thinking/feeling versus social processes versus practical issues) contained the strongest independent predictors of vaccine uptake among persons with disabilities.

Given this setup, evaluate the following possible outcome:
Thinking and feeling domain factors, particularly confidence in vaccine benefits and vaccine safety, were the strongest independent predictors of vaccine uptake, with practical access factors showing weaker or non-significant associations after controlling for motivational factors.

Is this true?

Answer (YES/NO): NO